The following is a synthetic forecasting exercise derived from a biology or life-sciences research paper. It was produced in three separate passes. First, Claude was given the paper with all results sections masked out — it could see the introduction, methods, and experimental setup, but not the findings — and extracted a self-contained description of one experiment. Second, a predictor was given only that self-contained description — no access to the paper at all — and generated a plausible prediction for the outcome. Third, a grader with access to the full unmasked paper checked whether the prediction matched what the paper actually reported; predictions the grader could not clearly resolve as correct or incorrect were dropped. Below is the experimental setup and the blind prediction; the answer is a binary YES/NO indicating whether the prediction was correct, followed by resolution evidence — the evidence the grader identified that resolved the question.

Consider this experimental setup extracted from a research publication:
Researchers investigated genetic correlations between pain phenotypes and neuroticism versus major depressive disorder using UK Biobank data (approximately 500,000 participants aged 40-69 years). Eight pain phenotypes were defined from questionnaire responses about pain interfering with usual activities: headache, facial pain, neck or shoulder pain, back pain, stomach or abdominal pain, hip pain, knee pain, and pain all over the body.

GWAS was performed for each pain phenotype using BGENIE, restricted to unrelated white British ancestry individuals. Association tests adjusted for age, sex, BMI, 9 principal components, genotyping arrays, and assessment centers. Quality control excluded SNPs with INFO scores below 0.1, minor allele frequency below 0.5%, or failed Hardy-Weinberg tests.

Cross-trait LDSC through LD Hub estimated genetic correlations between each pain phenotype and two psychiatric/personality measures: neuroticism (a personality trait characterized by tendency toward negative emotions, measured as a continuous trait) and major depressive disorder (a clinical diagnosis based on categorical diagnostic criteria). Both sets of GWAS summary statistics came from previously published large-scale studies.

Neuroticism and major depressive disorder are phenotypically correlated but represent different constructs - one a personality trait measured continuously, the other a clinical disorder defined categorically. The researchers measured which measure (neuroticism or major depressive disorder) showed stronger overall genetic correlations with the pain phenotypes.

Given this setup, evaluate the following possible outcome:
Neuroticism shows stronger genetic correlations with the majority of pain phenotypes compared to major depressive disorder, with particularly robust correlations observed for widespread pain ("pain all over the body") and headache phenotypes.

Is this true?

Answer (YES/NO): NO